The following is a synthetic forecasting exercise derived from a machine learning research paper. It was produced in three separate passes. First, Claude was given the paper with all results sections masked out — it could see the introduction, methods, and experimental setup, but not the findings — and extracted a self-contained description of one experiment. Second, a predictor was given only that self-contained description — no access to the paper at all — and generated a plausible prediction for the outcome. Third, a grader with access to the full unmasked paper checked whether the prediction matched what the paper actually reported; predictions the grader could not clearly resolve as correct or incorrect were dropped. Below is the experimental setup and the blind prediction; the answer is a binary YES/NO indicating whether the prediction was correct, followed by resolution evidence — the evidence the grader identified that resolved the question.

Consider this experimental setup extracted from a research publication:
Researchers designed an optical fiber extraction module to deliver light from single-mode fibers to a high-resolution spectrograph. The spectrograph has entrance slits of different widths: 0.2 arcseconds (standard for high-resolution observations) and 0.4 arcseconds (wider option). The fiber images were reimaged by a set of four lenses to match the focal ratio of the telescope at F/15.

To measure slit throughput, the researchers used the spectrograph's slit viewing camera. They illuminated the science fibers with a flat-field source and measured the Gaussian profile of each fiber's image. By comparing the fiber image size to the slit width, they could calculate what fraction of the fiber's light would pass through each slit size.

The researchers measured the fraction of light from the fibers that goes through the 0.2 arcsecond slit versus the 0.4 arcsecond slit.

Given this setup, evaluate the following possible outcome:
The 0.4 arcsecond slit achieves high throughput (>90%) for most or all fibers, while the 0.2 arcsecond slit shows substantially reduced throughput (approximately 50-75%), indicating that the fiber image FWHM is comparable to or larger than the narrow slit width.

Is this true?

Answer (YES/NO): NO